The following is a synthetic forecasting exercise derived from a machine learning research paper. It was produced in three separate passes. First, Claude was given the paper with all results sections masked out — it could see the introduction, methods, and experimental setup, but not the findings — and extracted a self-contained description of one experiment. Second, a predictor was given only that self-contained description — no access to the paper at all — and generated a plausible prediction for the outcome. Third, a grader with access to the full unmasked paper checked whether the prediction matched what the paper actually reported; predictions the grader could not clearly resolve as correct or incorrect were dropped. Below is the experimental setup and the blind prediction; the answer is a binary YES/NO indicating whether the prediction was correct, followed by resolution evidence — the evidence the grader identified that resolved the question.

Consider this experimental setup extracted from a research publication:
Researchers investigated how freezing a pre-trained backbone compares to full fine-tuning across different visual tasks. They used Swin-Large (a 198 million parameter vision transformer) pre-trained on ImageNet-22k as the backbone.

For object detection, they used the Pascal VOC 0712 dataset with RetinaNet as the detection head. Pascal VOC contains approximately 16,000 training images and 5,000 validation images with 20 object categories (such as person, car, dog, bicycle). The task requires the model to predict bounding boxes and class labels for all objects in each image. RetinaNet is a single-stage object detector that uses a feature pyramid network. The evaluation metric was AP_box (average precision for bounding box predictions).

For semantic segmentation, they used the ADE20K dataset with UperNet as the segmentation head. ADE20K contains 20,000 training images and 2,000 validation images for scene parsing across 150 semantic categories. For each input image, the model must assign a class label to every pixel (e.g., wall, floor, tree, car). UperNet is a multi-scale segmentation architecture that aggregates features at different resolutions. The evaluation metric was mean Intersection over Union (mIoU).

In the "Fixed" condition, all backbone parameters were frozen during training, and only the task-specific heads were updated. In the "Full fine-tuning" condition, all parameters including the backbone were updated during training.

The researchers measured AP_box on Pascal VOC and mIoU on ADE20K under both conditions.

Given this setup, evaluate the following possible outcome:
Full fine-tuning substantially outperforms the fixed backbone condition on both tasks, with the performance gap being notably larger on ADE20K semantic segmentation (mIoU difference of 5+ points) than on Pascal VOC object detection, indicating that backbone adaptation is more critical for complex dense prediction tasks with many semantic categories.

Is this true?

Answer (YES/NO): NO